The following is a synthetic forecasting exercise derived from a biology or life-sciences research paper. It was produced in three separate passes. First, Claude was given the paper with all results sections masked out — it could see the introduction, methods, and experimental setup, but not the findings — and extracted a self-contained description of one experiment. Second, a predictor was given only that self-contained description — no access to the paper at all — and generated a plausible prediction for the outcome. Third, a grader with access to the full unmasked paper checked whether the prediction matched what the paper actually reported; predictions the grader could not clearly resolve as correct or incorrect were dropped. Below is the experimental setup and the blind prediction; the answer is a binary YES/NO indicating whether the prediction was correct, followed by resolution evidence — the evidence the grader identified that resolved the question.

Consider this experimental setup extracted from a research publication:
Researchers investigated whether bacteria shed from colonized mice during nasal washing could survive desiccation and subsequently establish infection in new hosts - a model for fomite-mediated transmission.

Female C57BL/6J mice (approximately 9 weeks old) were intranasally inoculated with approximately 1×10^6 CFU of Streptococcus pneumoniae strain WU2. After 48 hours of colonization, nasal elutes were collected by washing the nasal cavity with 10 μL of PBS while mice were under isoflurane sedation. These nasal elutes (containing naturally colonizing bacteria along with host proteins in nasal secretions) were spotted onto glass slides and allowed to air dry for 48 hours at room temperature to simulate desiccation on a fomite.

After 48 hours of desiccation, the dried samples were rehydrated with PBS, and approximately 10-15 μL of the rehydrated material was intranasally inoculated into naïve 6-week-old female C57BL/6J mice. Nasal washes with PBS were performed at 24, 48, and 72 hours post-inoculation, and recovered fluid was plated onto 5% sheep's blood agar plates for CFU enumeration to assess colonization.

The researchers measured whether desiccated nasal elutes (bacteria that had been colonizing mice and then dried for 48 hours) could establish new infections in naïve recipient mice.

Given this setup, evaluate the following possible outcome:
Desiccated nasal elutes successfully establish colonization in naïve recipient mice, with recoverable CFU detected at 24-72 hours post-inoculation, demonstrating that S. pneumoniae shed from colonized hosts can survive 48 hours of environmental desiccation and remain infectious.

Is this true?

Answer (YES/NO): YES